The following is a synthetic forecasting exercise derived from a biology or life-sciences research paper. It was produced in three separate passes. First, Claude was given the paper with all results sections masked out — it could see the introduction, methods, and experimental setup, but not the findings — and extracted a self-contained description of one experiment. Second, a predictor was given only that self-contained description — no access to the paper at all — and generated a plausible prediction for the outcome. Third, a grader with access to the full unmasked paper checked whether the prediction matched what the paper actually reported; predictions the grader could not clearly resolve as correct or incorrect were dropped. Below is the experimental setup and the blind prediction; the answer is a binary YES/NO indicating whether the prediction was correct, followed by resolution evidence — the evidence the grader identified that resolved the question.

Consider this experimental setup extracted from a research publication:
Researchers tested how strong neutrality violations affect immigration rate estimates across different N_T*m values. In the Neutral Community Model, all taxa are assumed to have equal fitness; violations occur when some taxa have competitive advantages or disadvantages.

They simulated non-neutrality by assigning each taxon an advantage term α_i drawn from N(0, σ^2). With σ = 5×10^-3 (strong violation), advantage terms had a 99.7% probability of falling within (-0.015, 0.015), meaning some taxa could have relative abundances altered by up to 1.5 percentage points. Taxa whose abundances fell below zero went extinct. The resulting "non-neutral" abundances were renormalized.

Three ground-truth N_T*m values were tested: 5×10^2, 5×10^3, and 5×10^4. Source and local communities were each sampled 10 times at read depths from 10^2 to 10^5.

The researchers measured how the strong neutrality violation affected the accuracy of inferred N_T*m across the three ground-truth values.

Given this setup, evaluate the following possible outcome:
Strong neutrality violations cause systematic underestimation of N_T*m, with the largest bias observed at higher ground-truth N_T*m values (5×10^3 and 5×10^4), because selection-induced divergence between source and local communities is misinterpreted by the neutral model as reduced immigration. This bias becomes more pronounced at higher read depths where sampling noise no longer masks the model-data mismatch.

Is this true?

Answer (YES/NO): NO